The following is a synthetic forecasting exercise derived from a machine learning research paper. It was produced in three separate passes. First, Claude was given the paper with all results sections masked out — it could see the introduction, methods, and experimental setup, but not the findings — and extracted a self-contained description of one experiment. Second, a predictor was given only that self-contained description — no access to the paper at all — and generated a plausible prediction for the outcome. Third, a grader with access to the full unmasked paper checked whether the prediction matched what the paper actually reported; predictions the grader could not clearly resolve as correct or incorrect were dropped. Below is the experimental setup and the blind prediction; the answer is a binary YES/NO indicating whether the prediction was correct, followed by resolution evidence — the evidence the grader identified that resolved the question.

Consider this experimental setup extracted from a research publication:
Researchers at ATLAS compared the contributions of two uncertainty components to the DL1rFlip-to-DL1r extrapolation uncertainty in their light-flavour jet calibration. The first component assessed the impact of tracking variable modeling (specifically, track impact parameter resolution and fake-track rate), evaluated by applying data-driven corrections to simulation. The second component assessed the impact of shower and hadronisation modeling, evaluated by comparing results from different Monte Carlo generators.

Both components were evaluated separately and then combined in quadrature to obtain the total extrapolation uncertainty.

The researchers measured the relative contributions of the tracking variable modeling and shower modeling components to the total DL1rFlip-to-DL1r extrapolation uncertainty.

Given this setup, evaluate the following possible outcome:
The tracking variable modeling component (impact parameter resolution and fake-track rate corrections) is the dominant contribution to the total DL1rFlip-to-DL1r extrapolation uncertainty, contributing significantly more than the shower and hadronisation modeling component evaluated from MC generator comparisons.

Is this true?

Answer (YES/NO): NO